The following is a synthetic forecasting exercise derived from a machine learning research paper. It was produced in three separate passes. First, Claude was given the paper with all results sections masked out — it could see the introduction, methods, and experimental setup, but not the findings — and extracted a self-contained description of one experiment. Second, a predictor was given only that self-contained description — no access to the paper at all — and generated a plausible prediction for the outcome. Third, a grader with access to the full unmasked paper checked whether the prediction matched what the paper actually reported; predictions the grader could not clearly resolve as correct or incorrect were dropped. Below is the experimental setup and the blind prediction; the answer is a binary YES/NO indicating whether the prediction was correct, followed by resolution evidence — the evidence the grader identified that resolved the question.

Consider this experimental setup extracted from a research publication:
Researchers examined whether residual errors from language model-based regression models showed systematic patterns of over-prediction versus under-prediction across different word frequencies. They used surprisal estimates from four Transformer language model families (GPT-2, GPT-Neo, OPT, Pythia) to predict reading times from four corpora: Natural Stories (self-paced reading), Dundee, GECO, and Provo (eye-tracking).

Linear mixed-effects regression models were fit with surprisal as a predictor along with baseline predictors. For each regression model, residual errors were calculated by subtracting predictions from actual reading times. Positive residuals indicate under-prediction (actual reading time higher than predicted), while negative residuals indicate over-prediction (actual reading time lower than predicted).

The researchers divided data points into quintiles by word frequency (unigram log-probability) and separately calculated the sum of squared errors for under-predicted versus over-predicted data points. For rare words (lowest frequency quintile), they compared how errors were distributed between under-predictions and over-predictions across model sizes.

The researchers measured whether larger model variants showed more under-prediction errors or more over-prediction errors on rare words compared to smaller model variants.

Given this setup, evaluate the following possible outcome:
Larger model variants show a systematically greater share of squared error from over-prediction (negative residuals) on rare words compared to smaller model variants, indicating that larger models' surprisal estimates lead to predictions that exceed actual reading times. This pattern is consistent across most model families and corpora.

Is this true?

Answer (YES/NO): NO